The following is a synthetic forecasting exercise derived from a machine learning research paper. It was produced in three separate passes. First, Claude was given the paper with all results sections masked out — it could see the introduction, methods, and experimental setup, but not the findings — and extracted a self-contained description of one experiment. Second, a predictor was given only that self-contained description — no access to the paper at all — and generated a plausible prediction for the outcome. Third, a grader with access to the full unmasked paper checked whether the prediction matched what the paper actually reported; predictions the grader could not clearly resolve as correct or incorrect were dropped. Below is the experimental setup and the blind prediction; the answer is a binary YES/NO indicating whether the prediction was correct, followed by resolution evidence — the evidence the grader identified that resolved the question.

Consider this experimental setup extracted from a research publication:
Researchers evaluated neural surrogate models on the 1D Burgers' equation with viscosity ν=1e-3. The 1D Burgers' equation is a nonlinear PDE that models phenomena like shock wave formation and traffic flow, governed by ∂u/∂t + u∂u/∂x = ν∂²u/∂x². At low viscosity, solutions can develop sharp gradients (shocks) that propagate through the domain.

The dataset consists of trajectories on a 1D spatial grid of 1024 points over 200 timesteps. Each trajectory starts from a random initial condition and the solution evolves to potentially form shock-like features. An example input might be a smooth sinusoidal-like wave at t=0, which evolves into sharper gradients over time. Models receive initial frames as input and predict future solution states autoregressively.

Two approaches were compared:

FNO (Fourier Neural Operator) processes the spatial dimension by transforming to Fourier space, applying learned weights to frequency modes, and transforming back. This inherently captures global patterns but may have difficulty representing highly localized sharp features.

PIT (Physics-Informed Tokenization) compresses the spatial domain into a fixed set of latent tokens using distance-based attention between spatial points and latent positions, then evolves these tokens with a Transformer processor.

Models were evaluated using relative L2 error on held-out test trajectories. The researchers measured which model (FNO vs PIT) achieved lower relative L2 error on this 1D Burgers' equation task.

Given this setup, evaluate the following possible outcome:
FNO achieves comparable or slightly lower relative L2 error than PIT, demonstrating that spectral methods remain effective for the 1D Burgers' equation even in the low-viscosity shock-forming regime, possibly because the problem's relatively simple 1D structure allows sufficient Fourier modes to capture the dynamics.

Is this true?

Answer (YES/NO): NO